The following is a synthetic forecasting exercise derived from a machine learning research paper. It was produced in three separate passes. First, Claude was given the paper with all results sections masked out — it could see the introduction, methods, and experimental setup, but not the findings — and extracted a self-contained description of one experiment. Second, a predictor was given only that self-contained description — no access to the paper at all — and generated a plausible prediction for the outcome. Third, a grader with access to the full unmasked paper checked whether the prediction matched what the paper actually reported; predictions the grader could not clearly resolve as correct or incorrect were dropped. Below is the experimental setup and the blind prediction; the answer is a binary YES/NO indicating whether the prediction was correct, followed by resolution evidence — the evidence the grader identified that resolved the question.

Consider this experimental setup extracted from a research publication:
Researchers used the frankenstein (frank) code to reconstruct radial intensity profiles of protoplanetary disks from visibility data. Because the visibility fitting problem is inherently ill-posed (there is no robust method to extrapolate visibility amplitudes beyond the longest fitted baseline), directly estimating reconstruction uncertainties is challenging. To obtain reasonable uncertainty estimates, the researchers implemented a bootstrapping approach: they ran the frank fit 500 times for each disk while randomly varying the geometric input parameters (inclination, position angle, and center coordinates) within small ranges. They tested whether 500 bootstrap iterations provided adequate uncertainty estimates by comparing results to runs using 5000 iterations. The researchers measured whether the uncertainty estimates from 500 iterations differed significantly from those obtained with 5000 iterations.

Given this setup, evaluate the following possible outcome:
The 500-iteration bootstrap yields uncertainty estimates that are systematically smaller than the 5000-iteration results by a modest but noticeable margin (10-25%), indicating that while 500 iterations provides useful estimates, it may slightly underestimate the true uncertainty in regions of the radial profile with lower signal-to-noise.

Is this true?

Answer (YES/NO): NO